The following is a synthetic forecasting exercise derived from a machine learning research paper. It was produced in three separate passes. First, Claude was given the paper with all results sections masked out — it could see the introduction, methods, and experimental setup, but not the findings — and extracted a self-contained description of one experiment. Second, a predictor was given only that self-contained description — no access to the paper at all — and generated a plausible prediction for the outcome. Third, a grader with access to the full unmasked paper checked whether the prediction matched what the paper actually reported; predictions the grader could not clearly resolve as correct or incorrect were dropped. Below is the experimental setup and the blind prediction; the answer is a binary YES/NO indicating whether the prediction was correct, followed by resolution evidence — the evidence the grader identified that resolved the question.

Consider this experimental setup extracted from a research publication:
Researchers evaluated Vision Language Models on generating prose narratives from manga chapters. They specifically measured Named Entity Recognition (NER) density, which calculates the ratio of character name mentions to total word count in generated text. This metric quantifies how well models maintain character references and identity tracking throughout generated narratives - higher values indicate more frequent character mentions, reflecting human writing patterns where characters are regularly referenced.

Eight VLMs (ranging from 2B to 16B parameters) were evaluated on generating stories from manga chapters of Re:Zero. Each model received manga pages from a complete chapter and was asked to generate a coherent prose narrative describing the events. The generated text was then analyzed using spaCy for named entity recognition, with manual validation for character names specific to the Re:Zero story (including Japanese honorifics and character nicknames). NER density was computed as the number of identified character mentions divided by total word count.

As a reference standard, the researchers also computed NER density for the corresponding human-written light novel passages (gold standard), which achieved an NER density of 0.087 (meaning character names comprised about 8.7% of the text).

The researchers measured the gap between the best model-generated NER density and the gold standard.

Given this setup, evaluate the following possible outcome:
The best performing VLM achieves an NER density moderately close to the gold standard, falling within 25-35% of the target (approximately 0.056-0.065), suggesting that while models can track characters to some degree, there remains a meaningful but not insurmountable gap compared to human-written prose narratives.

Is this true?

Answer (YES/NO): NO